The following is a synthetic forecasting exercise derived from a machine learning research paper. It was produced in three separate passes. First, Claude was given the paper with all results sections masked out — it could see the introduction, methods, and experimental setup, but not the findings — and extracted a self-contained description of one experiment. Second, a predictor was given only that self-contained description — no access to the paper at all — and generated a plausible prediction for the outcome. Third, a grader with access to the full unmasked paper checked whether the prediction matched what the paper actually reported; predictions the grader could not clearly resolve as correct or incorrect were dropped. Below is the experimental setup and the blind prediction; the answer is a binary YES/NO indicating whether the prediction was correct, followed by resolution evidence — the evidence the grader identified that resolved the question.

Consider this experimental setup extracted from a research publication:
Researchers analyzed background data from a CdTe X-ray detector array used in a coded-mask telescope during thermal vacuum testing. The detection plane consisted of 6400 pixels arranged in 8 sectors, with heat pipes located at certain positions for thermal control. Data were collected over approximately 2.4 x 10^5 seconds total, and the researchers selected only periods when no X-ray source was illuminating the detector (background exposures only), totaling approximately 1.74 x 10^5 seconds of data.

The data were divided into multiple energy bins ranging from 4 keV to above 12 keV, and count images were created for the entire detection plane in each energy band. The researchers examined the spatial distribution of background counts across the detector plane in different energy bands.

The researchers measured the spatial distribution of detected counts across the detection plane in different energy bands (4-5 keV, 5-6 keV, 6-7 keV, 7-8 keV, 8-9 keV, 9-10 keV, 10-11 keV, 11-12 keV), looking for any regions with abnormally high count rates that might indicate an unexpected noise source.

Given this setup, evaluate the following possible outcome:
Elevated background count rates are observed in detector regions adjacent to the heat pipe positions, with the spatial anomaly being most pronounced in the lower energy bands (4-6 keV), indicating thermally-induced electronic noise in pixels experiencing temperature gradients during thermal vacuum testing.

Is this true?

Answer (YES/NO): NO